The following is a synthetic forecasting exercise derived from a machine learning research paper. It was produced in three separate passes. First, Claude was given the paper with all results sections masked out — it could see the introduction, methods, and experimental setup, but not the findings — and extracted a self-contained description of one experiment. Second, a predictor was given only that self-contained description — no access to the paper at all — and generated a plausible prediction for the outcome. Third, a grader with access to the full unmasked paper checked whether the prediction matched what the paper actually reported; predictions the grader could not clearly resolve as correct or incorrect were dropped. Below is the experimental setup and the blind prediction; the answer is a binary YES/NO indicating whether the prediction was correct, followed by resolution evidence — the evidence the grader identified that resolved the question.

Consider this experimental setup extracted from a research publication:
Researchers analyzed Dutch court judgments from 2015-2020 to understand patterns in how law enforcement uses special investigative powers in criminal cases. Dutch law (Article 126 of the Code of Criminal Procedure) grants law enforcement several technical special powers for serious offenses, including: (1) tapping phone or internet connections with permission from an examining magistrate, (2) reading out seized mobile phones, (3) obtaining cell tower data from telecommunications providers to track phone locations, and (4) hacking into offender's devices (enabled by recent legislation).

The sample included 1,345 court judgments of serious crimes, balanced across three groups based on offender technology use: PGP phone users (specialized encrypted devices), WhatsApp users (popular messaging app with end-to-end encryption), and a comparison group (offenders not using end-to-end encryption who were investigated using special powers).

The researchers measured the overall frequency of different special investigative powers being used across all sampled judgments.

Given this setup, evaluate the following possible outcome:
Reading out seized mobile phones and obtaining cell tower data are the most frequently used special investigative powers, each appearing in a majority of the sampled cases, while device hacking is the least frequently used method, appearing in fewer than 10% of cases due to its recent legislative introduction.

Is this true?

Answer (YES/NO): NO